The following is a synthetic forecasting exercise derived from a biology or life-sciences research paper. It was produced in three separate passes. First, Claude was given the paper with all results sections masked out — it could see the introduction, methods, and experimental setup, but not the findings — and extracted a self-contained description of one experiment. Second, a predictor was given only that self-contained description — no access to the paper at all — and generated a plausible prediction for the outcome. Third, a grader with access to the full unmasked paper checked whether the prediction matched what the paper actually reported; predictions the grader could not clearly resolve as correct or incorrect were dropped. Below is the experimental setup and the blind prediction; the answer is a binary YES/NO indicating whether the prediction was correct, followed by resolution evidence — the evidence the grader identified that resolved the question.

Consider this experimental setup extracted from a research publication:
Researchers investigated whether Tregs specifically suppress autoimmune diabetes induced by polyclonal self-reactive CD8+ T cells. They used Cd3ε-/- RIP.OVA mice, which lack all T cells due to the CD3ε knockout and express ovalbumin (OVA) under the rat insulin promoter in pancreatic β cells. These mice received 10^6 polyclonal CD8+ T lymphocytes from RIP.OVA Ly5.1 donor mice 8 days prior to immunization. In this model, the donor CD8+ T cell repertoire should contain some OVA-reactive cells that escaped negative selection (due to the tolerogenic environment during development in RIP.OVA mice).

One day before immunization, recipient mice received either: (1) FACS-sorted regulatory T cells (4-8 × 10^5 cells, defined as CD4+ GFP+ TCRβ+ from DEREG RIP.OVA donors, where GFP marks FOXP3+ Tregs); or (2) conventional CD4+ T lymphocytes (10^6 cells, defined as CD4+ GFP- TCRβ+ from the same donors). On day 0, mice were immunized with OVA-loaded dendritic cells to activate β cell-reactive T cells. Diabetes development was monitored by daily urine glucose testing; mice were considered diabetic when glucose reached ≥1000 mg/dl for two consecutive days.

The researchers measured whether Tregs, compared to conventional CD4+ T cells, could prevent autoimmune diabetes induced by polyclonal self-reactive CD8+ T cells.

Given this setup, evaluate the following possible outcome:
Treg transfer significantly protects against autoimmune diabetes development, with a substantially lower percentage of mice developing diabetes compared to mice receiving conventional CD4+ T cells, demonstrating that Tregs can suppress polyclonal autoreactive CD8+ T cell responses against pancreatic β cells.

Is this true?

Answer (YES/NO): YES